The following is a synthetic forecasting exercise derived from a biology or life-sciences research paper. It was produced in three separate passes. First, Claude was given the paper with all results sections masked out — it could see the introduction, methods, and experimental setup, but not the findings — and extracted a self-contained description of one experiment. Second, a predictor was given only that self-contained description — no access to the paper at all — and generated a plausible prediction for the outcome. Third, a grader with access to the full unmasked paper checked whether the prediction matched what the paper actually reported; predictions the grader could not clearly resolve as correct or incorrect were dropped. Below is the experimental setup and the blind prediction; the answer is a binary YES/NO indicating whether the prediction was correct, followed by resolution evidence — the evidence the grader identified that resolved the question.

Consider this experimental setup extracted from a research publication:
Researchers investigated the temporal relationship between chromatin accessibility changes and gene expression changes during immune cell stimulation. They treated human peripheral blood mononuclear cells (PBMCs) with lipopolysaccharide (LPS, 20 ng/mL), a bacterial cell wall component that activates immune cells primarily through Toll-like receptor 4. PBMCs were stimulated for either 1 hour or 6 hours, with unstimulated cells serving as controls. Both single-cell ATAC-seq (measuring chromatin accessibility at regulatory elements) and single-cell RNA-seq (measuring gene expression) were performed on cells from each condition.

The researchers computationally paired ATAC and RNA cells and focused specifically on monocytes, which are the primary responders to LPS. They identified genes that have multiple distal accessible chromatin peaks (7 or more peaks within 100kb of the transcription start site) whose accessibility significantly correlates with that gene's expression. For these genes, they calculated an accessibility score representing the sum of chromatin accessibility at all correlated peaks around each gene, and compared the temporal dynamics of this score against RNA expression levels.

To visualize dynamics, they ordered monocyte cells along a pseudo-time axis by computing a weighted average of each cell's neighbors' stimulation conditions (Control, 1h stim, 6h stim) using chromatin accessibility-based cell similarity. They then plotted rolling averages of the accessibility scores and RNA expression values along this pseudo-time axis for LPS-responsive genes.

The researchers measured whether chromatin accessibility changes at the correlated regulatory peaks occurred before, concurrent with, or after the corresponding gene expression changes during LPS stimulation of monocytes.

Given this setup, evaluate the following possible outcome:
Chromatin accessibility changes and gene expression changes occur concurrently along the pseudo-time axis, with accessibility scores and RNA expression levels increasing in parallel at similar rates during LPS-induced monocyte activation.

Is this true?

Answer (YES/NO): NO